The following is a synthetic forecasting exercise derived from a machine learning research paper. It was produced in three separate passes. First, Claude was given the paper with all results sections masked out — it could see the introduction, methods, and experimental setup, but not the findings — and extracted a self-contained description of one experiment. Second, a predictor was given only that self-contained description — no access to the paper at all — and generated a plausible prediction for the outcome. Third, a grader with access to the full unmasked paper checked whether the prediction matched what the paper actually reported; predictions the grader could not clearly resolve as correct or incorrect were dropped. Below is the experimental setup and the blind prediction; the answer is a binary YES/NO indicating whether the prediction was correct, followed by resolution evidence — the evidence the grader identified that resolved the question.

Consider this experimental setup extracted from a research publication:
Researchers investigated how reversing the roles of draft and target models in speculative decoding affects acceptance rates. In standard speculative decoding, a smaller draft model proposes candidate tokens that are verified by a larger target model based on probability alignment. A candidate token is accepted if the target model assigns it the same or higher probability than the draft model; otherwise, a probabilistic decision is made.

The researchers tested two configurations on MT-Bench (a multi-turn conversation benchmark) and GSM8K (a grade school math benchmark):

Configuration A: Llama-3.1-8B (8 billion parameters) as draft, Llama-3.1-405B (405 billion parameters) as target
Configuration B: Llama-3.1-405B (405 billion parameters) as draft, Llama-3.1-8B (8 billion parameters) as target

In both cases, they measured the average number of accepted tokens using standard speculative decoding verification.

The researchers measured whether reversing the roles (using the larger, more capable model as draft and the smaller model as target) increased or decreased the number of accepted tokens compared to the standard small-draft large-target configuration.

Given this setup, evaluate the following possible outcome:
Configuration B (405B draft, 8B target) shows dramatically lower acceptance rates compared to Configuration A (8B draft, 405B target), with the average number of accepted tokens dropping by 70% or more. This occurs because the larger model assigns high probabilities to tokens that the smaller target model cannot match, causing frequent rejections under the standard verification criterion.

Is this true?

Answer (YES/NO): NO